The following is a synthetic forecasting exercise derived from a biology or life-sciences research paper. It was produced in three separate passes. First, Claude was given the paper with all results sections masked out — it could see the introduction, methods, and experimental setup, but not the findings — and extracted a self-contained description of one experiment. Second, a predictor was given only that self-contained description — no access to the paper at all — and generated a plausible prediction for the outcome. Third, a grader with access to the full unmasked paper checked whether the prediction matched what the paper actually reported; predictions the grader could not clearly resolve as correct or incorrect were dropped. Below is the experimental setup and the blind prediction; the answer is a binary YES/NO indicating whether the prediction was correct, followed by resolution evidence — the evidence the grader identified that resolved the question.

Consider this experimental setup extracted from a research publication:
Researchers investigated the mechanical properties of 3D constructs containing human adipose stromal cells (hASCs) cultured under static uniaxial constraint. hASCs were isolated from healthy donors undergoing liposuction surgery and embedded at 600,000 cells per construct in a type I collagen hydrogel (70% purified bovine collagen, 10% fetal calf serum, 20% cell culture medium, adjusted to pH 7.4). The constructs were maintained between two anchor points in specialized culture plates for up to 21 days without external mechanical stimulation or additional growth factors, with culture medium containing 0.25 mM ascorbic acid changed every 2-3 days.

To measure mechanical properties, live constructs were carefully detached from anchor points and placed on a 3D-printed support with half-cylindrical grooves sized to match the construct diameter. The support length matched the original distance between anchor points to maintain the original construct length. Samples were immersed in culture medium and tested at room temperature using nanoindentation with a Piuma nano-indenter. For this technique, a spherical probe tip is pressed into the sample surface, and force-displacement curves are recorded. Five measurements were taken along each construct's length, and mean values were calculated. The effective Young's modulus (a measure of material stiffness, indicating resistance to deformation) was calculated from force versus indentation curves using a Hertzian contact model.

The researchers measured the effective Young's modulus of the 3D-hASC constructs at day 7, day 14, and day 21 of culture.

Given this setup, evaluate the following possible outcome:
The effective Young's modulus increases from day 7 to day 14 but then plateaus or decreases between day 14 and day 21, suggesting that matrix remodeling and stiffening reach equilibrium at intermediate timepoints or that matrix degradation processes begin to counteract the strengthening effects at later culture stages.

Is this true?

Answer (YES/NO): NO